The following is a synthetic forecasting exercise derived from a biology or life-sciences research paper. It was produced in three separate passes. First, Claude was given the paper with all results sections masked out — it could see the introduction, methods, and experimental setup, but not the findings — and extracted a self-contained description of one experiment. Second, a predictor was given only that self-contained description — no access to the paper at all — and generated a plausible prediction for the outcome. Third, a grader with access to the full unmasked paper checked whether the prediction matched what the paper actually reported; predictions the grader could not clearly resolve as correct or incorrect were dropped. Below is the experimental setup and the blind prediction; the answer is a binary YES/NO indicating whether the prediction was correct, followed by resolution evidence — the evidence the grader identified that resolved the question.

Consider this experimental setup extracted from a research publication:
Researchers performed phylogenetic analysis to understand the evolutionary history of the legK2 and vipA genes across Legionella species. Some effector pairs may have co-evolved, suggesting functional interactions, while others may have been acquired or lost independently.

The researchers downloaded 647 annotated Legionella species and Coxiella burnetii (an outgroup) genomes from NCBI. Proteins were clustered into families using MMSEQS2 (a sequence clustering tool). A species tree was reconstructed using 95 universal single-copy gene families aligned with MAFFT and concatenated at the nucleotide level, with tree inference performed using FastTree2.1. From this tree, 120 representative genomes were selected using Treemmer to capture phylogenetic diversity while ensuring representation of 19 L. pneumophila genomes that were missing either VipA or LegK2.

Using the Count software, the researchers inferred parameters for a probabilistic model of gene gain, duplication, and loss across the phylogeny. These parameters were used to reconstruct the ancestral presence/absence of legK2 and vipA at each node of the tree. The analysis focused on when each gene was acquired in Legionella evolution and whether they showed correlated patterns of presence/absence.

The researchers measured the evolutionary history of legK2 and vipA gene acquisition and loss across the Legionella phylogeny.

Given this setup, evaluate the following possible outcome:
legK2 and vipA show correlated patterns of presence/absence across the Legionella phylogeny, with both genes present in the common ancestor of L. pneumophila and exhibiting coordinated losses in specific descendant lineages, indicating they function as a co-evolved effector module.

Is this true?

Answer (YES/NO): NO